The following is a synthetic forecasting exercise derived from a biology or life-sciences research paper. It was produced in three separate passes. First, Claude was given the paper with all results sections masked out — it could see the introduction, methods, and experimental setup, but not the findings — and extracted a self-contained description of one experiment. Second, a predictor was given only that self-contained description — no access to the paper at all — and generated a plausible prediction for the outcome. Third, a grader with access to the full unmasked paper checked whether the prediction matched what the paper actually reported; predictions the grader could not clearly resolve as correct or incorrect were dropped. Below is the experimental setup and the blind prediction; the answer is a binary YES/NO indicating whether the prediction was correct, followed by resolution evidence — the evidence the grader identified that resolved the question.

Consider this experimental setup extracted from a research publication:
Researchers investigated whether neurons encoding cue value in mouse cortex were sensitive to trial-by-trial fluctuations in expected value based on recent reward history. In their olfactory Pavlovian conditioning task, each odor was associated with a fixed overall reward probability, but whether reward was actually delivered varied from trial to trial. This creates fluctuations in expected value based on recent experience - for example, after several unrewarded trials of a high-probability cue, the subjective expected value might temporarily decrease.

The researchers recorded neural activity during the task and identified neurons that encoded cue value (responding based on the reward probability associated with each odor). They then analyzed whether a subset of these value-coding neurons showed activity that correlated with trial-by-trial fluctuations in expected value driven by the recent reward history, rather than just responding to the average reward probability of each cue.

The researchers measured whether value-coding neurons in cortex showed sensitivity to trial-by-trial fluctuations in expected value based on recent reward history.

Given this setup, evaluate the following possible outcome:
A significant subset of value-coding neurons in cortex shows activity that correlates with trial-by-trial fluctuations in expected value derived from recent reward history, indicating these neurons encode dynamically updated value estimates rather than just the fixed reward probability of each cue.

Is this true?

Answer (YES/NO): YES